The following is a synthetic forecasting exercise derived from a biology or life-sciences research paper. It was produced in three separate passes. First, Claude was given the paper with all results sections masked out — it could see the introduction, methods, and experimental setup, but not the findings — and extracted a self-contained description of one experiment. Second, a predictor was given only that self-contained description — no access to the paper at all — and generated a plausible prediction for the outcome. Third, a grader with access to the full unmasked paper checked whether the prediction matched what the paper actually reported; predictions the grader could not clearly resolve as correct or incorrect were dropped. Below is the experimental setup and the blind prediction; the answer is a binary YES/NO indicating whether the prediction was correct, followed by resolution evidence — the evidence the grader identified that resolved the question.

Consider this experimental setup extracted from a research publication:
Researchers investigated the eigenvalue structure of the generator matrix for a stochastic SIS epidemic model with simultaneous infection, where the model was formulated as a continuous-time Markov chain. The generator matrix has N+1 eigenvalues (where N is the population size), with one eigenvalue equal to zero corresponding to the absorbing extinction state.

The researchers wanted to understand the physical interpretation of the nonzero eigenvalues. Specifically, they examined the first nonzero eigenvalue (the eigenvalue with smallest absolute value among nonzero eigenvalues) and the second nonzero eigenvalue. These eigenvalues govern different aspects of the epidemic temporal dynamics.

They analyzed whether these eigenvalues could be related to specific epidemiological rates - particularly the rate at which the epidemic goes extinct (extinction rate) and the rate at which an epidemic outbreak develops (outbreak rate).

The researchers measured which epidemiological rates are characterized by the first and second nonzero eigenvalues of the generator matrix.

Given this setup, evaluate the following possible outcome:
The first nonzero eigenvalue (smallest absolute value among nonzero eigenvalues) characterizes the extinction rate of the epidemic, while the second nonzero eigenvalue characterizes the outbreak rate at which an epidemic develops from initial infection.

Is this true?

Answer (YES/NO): YES